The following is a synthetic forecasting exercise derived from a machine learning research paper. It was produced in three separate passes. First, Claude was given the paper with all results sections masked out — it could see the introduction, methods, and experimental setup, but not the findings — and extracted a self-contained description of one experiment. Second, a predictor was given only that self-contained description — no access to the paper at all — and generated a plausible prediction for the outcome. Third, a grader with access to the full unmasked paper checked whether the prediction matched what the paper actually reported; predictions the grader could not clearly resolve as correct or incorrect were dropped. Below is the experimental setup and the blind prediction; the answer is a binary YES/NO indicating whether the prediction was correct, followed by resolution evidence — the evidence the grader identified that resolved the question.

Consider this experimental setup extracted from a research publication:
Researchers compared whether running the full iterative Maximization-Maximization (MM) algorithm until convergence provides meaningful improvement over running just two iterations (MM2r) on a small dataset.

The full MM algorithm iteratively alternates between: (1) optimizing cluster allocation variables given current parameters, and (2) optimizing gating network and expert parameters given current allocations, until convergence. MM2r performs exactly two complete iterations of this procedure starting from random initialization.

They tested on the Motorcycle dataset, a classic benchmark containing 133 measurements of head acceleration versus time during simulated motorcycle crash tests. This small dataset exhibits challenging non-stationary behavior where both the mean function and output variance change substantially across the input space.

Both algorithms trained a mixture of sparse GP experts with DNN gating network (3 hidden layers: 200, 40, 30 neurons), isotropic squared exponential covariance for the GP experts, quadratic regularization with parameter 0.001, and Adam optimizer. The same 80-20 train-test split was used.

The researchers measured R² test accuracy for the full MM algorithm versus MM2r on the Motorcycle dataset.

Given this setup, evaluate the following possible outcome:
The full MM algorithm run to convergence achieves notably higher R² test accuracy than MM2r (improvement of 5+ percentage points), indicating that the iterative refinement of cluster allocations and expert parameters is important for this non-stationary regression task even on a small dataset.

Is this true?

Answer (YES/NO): YES